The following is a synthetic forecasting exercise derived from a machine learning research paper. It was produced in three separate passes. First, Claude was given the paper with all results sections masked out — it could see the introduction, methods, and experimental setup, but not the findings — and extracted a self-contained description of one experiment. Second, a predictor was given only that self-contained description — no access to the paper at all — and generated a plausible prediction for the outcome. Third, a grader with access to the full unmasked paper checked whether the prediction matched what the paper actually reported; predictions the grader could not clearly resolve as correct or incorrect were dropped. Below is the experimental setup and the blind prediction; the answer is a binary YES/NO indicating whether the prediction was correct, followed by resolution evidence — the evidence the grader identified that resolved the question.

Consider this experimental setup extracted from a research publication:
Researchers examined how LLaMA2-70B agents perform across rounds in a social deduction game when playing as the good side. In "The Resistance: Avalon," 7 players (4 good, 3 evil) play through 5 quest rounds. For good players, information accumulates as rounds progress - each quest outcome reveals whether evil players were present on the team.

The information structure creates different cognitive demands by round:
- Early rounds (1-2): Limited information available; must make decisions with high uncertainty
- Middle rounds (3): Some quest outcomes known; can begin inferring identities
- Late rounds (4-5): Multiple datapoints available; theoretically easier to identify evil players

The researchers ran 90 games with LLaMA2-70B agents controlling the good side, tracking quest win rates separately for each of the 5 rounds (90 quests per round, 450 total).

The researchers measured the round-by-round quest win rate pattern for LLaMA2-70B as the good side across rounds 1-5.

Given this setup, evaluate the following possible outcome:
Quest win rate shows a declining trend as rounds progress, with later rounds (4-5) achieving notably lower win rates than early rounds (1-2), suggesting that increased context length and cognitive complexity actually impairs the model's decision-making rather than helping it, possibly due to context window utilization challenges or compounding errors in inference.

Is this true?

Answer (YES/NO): NO